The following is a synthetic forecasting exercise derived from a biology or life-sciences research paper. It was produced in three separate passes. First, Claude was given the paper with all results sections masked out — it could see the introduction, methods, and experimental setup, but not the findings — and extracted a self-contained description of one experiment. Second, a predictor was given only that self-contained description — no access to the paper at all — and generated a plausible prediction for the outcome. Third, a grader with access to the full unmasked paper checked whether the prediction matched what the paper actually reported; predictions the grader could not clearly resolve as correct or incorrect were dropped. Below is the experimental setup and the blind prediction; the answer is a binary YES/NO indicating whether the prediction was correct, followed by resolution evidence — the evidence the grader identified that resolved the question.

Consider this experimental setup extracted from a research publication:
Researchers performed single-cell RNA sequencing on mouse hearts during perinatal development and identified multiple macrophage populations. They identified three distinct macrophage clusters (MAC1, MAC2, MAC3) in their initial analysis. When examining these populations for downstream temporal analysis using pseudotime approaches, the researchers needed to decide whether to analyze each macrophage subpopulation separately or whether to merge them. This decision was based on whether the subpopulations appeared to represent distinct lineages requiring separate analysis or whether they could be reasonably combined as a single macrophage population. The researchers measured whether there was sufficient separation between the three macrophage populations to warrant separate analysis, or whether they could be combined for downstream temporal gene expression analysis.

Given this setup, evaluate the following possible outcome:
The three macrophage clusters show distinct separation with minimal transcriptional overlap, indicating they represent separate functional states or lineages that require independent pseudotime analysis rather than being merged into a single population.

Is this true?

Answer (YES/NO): NO